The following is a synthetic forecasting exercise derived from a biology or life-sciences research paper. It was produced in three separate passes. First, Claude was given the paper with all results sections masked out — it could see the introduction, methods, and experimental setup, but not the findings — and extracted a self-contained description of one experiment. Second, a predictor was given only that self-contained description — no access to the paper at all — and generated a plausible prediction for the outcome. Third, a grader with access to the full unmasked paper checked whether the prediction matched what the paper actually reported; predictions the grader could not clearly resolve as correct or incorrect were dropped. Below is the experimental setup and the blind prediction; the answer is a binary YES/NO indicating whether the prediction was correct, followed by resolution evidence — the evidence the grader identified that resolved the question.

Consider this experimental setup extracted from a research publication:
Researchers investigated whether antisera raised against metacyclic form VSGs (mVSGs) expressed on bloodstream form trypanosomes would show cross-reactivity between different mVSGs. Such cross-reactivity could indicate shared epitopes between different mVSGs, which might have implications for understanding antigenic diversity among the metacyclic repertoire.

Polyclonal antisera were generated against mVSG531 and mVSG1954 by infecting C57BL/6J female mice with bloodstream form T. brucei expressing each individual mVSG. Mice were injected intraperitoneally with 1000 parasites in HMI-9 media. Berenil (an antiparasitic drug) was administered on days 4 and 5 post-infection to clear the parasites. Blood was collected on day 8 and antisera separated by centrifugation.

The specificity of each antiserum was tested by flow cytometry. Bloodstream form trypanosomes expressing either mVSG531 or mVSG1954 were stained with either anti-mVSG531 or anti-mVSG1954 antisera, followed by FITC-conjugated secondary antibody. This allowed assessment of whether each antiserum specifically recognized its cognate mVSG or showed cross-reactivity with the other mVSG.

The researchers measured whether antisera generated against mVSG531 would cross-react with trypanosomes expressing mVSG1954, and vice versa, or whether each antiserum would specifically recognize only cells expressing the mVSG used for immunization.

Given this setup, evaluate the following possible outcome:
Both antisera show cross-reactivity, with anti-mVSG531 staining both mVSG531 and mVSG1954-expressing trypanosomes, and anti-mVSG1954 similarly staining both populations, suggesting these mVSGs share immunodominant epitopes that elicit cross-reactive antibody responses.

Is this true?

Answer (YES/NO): NO